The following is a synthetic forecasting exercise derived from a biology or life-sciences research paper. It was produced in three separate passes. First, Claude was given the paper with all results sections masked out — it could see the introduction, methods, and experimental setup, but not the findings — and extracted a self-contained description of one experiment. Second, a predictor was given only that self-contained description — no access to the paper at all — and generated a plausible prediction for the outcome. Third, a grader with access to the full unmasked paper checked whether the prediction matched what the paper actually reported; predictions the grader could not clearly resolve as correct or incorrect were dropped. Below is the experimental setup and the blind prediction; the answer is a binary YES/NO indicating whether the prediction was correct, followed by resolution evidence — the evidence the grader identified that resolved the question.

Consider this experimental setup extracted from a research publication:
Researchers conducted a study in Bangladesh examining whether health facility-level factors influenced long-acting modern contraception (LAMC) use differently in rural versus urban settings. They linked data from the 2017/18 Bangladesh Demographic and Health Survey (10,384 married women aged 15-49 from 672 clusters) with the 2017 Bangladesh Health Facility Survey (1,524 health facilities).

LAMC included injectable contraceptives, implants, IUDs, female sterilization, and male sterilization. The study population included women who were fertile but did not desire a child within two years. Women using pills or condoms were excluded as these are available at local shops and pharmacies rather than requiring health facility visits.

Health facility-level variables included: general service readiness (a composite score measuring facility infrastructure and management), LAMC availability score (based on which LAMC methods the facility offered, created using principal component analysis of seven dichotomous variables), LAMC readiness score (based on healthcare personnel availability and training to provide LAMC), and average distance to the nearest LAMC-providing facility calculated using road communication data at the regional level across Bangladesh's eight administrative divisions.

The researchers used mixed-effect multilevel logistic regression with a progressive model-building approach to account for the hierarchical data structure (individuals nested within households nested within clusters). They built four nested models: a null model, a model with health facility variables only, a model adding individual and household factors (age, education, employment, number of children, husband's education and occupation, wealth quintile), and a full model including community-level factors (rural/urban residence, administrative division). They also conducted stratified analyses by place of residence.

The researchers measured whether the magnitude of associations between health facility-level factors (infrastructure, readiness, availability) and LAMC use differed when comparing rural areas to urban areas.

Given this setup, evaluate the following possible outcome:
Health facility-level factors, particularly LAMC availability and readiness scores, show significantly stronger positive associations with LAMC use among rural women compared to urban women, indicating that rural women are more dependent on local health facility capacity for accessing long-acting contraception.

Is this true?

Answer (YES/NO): YES